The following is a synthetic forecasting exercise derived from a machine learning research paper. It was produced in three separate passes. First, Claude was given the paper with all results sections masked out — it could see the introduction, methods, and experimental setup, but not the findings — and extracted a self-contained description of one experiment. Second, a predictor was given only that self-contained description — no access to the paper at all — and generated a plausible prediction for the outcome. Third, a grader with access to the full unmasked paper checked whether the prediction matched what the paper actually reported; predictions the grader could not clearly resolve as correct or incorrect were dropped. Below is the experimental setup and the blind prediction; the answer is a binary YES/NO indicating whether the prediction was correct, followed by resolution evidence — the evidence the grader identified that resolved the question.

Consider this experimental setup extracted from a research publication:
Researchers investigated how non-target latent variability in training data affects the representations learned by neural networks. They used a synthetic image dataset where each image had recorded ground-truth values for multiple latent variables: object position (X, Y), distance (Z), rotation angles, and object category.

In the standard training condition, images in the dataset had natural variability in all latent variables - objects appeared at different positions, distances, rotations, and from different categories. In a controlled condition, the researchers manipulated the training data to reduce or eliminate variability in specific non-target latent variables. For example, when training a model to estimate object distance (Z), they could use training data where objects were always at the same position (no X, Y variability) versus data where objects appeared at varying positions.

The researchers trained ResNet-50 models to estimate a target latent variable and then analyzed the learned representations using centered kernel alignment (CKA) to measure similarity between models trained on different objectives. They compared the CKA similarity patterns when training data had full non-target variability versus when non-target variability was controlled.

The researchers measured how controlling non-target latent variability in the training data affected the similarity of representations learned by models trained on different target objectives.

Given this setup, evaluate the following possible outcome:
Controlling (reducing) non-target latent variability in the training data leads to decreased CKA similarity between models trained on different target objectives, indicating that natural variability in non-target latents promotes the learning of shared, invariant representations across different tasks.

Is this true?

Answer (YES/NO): YES